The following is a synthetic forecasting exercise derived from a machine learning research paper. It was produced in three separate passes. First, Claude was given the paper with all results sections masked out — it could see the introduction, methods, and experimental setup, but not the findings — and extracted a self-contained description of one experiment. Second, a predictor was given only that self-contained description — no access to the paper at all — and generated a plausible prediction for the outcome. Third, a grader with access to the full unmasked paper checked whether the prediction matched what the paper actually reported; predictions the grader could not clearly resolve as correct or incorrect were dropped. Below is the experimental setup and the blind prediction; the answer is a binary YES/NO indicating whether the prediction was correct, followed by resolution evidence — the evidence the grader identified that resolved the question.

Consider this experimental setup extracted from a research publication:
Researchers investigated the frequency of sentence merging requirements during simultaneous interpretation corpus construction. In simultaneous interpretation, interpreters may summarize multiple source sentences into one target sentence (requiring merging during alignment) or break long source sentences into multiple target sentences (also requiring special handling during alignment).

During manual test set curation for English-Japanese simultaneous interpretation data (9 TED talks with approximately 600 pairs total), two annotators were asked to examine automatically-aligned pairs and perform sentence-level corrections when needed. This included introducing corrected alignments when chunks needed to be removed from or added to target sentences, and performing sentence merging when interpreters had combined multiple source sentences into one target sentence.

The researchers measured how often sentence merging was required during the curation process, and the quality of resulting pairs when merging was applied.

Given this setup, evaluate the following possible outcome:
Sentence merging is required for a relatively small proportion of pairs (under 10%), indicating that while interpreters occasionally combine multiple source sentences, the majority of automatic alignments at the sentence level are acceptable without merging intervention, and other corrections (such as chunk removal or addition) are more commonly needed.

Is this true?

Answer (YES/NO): YES